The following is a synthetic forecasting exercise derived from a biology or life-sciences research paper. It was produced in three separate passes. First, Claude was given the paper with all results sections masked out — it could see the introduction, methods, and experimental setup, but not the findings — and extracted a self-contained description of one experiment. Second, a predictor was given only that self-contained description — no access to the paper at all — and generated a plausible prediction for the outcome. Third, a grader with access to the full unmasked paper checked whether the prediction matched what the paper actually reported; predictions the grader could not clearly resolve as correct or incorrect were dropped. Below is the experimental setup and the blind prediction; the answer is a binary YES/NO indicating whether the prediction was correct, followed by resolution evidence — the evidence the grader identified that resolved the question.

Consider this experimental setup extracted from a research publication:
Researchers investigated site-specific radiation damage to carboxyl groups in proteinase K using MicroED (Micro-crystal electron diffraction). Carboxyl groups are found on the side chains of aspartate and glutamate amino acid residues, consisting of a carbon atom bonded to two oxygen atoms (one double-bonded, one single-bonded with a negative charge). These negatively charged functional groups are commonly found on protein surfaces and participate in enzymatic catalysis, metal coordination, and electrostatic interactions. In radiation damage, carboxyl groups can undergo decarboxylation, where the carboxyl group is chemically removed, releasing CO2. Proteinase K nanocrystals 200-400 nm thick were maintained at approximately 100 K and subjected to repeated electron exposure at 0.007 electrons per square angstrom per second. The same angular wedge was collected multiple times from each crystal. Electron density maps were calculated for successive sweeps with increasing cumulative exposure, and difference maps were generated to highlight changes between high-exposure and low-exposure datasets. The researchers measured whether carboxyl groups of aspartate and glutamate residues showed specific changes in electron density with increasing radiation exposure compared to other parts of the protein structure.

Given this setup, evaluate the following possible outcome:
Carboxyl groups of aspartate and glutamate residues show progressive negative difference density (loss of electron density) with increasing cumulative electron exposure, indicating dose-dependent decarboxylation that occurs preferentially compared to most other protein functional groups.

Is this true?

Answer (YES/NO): YES